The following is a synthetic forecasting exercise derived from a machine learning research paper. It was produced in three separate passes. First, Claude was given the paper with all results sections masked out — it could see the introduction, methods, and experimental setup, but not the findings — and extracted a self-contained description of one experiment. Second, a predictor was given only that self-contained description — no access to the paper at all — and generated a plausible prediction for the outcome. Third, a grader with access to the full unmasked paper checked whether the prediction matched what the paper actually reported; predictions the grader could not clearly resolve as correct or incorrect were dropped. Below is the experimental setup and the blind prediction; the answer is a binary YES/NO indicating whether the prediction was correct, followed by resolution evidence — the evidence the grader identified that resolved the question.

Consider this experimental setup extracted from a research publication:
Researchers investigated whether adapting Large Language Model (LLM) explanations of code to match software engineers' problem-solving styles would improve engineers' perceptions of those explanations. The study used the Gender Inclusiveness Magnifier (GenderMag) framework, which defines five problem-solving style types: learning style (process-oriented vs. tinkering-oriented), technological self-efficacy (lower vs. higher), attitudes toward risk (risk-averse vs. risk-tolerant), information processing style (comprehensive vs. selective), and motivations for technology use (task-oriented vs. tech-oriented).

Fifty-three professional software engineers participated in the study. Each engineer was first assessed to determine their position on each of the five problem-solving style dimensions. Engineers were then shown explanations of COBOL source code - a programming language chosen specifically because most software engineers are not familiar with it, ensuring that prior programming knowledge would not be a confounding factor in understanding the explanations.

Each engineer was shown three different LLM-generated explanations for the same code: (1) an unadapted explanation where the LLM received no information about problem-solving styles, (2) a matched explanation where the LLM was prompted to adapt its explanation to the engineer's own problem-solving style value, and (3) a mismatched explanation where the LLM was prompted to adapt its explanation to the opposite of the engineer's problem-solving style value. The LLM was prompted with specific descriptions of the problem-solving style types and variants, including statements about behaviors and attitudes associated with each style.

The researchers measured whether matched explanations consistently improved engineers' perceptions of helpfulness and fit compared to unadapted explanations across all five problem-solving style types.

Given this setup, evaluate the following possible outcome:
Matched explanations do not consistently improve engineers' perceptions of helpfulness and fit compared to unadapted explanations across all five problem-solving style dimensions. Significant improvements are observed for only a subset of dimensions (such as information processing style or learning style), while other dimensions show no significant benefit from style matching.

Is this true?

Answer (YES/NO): NO